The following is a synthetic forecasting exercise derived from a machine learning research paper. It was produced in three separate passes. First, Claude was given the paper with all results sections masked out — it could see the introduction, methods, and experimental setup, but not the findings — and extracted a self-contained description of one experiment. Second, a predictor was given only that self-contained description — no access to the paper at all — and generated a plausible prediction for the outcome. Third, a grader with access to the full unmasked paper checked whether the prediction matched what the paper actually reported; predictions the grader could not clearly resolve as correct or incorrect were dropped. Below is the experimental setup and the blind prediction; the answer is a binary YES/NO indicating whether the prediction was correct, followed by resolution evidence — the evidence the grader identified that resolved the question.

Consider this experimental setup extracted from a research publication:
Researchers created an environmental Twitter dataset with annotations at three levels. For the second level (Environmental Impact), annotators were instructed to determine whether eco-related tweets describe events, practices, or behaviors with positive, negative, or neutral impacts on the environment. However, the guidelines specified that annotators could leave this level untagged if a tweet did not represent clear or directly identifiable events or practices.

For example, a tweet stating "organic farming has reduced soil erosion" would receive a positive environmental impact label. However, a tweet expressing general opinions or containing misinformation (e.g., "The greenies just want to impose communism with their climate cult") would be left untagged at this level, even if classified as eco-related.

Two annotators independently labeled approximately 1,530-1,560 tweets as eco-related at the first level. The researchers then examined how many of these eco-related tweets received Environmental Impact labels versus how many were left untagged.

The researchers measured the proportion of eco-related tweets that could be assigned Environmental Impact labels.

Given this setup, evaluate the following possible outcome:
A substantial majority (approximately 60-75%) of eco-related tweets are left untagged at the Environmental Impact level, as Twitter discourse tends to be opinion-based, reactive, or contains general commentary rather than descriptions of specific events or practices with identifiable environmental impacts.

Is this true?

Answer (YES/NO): NO